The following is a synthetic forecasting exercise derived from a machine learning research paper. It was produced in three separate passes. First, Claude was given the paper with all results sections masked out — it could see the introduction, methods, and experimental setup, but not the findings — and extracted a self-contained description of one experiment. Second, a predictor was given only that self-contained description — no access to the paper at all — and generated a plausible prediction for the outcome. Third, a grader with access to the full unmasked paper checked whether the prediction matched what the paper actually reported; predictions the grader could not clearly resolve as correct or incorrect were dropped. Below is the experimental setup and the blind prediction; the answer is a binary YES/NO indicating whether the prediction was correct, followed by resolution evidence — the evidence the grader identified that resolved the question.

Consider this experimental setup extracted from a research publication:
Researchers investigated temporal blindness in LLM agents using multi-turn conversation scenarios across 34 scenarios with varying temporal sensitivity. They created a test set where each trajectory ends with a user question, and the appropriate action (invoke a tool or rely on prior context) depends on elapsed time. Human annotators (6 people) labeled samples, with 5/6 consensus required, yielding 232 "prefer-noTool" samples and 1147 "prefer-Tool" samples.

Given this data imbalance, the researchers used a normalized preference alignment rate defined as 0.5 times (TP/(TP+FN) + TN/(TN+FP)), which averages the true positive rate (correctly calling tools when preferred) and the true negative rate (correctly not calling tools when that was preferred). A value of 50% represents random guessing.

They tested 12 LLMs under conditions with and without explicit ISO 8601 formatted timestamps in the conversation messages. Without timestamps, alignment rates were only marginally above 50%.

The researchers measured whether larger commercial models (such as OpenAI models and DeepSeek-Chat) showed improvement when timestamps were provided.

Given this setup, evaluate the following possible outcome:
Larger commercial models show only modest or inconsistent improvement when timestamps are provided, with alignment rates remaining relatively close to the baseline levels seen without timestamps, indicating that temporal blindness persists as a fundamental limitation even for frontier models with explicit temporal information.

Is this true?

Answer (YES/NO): YES